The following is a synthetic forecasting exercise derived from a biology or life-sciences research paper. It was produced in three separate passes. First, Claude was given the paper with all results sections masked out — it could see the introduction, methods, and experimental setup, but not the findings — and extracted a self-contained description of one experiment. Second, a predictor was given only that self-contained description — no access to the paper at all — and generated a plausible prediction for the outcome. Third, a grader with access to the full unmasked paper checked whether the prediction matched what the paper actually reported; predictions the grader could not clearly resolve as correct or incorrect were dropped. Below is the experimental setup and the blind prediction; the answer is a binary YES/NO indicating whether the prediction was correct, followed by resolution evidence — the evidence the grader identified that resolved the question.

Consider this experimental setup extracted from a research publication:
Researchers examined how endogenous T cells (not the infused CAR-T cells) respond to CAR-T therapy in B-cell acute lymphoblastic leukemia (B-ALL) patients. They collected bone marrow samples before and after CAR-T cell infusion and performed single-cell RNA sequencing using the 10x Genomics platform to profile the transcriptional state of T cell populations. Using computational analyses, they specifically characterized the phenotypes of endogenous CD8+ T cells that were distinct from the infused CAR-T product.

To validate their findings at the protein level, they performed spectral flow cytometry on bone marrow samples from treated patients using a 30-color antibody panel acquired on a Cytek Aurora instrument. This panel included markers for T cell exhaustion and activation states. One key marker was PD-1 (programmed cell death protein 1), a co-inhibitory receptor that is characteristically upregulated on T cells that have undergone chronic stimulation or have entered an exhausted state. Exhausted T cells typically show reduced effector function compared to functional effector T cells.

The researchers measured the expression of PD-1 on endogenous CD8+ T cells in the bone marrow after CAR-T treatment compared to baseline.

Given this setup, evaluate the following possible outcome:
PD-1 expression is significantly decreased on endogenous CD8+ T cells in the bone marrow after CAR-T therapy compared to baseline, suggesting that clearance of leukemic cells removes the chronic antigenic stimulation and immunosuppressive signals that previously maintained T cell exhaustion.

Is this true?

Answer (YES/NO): NO